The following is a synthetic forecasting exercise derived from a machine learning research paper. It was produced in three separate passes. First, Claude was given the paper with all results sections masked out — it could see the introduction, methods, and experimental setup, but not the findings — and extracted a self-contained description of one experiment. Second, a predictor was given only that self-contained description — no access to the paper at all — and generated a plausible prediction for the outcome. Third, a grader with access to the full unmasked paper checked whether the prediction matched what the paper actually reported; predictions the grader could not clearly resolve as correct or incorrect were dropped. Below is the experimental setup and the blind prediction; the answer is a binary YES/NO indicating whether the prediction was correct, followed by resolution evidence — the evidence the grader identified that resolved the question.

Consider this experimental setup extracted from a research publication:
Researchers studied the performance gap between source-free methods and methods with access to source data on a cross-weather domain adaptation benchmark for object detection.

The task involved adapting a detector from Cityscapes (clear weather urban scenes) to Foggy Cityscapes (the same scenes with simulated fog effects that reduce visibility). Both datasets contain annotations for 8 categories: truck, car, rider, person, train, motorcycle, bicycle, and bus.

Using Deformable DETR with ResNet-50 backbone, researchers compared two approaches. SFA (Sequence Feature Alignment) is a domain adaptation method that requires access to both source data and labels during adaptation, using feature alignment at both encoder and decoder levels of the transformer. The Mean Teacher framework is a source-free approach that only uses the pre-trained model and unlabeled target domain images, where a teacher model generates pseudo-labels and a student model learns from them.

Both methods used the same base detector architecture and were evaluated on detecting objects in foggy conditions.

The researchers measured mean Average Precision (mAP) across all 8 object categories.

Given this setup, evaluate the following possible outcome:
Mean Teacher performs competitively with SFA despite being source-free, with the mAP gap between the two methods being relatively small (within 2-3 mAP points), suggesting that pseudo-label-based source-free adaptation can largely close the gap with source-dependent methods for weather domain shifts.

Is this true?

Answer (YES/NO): NO